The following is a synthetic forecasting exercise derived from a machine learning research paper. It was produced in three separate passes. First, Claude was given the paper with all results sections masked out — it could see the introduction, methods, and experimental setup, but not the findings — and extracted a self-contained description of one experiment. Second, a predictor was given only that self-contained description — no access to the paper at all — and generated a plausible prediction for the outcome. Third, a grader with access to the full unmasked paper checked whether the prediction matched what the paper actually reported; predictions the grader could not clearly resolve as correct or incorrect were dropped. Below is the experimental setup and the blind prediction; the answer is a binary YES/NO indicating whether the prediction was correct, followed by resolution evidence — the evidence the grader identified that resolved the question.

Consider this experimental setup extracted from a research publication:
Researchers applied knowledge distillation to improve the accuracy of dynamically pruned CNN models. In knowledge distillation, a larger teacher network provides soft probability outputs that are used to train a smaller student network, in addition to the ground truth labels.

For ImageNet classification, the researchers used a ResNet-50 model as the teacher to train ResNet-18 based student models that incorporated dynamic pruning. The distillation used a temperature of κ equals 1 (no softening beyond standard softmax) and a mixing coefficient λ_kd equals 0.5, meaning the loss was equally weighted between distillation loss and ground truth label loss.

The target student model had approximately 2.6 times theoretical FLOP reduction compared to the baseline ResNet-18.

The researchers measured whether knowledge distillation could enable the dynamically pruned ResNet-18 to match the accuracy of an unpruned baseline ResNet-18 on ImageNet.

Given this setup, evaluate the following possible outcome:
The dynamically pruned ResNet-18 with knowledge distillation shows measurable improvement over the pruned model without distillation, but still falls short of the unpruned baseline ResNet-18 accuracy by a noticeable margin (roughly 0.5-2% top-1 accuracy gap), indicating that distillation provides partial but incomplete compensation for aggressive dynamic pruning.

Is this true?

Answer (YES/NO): NO